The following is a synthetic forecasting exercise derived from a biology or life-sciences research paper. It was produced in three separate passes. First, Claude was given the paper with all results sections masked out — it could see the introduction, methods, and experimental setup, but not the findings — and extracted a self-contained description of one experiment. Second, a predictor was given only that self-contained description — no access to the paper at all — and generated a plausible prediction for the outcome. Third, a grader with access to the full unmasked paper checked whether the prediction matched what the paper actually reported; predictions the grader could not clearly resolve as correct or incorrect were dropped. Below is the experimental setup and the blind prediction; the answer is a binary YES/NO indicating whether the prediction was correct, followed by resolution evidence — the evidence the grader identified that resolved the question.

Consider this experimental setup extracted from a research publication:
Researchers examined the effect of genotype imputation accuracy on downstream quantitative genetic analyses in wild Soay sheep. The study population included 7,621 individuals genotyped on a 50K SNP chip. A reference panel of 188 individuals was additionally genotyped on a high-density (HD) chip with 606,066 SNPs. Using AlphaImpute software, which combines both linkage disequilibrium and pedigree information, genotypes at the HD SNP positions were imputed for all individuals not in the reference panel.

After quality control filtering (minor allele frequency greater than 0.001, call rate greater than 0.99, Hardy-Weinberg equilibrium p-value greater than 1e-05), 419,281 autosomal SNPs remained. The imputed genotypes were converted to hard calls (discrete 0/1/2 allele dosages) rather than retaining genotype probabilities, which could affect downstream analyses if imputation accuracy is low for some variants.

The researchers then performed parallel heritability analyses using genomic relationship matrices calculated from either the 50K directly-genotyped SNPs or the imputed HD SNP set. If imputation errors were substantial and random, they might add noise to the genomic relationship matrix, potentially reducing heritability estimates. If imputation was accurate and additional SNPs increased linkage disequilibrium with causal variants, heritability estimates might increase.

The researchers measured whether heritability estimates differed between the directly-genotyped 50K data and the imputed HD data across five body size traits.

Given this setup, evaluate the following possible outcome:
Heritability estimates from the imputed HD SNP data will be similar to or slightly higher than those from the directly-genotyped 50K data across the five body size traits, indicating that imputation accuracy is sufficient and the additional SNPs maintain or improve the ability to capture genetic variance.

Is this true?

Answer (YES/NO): NO